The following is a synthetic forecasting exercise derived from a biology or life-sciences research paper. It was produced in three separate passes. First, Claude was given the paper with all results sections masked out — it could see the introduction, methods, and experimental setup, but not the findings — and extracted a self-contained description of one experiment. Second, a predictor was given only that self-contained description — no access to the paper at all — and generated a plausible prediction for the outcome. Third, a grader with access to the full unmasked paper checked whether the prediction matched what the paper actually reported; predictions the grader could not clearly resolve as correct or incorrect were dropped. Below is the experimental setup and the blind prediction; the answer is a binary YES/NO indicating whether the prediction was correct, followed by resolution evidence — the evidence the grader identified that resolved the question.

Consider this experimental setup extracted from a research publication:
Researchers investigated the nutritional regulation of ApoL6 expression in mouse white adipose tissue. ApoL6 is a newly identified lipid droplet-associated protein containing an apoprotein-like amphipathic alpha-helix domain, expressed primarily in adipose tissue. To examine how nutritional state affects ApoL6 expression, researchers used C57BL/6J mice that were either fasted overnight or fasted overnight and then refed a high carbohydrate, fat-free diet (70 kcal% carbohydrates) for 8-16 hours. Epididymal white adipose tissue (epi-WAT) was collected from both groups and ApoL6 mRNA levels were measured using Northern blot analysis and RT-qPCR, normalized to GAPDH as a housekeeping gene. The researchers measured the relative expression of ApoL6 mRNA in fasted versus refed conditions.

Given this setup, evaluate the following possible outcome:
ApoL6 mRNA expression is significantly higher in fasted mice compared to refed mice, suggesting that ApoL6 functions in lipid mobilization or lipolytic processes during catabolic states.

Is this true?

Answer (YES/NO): NO